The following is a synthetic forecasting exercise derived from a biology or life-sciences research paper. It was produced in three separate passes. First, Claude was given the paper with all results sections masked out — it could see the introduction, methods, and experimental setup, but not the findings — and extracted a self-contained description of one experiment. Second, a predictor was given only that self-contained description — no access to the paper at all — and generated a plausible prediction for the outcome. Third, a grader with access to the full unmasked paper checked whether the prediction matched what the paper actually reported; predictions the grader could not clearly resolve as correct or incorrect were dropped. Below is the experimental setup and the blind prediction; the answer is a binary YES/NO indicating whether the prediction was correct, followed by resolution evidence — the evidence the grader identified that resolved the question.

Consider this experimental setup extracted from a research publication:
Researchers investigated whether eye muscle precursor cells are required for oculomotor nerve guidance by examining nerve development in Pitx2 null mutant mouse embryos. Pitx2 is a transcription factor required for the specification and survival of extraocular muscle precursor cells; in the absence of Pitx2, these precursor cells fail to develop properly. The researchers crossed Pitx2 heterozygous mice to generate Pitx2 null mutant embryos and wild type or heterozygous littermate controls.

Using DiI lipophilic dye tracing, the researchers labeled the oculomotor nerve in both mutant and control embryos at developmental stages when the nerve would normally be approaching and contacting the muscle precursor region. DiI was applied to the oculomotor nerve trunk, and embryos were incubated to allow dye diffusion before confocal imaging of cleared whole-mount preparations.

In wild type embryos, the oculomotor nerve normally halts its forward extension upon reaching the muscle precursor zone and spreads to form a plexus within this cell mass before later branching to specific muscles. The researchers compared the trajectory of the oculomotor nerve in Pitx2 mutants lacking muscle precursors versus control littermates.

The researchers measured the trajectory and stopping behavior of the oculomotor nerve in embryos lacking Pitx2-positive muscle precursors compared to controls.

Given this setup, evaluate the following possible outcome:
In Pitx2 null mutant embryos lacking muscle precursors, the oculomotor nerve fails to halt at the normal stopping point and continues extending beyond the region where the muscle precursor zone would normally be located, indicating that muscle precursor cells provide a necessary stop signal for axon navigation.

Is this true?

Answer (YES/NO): YES